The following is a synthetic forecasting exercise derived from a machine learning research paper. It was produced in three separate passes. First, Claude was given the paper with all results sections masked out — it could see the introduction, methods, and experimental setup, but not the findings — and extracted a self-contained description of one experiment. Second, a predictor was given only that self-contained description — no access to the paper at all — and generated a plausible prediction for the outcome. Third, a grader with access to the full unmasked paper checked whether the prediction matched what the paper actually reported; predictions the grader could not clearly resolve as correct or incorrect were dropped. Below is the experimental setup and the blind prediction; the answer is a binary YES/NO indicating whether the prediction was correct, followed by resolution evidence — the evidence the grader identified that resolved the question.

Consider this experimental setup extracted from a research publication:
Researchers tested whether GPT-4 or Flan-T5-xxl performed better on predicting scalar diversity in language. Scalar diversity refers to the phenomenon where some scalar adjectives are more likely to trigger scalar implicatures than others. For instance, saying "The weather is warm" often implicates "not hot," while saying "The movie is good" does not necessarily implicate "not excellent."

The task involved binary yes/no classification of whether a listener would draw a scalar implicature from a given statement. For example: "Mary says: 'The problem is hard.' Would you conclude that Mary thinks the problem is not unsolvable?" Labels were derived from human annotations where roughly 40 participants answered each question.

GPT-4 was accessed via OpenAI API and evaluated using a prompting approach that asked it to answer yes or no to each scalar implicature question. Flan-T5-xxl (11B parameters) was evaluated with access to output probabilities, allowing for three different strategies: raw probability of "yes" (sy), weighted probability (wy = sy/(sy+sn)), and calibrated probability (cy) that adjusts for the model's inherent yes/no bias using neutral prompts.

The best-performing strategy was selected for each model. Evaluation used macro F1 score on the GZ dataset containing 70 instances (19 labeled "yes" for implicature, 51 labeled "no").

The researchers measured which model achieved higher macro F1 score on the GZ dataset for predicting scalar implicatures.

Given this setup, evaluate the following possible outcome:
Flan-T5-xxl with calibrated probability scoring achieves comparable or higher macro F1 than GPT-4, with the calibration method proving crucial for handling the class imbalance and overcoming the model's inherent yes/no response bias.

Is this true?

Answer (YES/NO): YES